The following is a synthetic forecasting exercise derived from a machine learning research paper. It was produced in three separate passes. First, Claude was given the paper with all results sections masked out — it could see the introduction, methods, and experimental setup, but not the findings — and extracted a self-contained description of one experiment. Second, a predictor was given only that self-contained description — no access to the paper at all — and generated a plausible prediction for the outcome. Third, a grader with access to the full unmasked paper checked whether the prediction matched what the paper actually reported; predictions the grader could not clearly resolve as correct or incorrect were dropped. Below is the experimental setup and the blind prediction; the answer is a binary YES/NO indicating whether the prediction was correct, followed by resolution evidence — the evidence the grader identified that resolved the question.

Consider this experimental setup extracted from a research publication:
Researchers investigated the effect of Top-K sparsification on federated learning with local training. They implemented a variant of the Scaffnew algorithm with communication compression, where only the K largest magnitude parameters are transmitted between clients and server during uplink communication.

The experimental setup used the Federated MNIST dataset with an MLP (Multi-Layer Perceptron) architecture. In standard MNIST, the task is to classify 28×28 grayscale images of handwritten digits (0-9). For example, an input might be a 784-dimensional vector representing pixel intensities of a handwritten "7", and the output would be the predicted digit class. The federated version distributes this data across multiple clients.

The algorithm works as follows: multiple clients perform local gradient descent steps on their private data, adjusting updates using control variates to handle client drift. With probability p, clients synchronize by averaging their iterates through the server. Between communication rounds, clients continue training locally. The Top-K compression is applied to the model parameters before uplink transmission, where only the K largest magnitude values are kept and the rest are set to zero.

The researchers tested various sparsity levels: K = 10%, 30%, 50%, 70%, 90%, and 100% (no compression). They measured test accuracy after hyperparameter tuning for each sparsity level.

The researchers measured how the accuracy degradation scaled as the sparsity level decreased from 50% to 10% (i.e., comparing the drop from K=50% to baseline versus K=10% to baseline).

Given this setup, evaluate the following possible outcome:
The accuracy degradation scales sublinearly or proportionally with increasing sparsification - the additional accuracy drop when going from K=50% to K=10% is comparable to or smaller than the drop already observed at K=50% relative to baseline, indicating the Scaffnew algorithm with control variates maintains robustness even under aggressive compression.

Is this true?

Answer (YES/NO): NO